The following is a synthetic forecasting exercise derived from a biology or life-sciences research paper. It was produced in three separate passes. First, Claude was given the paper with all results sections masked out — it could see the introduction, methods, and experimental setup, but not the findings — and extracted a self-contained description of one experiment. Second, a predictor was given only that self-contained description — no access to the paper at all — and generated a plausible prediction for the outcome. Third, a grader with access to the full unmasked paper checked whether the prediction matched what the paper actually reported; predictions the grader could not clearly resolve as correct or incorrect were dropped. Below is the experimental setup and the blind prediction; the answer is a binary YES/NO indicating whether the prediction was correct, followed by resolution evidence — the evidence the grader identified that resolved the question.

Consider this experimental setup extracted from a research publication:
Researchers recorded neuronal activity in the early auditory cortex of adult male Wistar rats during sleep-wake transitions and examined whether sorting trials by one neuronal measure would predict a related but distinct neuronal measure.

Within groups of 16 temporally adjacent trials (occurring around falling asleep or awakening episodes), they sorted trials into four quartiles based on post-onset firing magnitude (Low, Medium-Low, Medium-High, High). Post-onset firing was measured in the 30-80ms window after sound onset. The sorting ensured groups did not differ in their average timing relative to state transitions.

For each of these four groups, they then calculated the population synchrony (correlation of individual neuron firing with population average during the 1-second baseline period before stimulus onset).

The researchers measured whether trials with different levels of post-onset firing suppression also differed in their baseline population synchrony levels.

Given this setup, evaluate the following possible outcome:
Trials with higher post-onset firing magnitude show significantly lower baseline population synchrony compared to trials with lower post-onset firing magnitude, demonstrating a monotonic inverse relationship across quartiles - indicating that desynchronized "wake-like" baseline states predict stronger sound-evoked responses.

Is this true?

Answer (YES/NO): NO